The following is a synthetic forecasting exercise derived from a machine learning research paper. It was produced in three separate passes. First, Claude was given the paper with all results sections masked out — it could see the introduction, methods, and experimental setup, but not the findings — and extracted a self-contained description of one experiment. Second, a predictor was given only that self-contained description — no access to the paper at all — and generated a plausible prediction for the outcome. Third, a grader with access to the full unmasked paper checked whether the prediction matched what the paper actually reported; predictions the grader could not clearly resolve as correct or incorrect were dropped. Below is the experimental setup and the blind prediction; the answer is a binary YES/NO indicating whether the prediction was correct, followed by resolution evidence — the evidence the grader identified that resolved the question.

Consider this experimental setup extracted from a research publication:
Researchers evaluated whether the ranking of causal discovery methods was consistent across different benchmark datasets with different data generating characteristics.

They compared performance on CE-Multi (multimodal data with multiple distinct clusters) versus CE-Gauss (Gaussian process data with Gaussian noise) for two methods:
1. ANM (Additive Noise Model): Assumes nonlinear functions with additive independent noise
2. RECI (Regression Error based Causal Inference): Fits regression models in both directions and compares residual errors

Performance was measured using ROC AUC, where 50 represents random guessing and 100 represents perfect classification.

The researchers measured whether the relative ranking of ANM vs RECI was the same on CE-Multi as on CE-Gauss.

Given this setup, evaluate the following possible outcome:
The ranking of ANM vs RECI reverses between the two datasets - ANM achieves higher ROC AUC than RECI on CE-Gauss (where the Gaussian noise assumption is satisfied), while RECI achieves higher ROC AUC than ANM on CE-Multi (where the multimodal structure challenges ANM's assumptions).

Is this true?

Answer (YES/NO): YES